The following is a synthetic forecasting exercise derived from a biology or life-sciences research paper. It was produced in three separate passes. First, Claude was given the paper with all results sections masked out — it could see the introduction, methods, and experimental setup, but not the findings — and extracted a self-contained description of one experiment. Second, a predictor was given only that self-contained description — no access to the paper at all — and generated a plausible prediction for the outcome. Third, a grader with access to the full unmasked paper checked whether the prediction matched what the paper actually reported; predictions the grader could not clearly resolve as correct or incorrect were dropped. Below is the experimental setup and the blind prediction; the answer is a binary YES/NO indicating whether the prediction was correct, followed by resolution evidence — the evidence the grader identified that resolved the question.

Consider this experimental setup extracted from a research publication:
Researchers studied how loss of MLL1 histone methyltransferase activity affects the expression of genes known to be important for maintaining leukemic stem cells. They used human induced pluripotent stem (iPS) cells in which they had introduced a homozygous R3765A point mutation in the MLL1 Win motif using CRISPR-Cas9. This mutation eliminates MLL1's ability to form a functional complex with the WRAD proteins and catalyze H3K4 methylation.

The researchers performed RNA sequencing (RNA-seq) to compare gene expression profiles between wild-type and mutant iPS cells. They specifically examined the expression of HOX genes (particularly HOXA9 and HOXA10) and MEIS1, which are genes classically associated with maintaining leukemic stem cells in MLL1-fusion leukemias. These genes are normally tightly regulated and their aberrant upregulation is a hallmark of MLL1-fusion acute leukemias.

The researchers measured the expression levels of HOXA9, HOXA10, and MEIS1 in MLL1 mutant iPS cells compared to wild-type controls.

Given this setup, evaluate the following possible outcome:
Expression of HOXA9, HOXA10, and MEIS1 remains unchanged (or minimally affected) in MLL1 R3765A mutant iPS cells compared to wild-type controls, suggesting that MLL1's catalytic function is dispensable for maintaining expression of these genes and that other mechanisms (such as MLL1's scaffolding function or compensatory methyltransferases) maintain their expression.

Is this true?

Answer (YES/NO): NO